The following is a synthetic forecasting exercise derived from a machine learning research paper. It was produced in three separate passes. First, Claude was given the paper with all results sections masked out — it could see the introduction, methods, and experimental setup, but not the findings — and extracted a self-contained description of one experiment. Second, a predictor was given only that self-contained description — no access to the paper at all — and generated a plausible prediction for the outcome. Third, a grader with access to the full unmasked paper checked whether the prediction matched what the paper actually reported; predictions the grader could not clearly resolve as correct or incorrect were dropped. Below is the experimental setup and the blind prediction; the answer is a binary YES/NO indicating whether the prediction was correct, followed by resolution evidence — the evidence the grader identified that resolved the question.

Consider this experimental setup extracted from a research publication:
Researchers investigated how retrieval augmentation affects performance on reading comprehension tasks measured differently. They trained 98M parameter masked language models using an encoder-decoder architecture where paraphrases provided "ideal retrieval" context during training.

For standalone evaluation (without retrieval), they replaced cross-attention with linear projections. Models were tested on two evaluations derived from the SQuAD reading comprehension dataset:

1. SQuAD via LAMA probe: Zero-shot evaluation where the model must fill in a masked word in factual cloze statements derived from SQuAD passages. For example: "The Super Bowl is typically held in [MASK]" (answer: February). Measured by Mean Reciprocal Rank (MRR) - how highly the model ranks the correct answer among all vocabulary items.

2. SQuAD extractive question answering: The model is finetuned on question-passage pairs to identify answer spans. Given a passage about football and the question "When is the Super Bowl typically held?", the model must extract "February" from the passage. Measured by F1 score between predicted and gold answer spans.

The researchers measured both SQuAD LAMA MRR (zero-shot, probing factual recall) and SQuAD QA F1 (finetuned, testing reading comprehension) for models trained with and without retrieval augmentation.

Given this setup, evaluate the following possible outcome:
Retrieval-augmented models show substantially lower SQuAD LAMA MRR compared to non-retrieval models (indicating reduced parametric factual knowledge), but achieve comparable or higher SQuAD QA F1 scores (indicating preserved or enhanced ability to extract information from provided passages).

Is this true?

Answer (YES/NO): NO